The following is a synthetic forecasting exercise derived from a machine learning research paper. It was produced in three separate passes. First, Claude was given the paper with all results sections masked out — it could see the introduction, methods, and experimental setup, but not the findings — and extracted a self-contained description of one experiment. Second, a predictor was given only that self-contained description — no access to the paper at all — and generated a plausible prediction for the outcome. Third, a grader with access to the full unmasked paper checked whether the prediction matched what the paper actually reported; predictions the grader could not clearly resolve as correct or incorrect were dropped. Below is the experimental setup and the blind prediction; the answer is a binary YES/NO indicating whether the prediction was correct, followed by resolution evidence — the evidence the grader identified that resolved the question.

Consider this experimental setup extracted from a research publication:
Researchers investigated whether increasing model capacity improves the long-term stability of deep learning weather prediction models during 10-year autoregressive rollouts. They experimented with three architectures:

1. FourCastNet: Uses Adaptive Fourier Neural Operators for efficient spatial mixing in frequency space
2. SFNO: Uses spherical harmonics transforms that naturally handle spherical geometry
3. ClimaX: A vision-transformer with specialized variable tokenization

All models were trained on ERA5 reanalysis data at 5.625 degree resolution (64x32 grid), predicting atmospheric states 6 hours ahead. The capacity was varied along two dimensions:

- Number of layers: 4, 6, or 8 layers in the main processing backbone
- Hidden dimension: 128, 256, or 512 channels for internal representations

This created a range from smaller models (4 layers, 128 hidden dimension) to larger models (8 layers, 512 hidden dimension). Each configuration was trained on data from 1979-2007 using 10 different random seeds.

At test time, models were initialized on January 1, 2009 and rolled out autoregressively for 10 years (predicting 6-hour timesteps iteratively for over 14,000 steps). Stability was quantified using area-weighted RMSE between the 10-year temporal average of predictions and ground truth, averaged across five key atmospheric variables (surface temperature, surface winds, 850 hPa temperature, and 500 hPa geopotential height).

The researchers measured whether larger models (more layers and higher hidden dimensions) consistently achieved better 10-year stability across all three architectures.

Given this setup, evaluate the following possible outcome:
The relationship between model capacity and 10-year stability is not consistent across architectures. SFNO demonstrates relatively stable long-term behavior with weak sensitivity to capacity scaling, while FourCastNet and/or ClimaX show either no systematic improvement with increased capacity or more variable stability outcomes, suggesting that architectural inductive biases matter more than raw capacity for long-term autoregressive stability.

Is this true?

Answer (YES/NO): NO